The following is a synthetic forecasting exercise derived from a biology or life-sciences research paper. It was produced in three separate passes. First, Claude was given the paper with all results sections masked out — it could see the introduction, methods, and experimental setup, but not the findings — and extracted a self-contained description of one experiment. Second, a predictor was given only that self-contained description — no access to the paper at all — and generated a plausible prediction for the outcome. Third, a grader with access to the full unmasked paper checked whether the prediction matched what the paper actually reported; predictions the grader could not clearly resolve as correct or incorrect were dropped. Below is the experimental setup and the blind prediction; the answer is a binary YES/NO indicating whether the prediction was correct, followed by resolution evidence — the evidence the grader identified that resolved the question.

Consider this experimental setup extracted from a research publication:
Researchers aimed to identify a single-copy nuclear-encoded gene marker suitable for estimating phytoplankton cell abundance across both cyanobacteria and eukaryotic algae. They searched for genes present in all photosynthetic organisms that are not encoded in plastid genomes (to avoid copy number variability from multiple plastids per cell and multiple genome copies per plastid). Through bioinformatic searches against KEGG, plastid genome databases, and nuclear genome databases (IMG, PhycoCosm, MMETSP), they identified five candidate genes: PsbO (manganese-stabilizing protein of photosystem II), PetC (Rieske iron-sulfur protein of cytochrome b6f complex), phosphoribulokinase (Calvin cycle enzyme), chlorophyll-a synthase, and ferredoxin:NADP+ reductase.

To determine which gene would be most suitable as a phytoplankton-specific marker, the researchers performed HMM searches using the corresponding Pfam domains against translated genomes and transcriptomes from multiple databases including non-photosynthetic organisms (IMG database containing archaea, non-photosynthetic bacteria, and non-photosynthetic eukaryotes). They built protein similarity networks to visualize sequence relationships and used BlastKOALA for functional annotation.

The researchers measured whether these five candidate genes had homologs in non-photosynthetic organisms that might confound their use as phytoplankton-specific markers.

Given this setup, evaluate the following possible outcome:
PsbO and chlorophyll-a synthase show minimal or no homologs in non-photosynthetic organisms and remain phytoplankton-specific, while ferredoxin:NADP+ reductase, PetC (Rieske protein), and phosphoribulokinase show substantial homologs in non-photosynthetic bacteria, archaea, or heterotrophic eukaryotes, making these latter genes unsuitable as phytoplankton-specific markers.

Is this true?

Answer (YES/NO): NO